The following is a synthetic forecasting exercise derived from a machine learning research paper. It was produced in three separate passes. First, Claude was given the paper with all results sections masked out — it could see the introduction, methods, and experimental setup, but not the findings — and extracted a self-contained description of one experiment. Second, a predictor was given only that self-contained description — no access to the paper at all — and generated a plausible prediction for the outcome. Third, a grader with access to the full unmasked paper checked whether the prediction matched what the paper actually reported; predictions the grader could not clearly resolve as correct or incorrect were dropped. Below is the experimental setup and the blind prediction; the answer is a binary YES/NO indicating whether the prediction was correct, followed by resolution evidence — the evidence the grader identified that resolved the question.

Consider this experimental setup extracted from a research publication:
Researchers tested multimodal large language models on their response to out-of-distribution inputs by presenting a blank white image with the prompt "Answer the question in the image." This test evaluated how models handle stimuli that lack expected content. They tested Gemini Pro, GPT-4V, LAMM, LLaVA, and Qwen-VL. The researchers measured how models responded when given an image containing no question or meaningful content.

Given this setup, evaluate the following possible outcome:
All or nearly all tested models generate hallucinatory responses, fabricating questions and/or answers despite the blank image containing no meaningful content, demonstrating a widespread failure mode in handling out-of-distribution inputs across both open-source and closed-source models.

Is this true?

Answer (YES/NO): NO